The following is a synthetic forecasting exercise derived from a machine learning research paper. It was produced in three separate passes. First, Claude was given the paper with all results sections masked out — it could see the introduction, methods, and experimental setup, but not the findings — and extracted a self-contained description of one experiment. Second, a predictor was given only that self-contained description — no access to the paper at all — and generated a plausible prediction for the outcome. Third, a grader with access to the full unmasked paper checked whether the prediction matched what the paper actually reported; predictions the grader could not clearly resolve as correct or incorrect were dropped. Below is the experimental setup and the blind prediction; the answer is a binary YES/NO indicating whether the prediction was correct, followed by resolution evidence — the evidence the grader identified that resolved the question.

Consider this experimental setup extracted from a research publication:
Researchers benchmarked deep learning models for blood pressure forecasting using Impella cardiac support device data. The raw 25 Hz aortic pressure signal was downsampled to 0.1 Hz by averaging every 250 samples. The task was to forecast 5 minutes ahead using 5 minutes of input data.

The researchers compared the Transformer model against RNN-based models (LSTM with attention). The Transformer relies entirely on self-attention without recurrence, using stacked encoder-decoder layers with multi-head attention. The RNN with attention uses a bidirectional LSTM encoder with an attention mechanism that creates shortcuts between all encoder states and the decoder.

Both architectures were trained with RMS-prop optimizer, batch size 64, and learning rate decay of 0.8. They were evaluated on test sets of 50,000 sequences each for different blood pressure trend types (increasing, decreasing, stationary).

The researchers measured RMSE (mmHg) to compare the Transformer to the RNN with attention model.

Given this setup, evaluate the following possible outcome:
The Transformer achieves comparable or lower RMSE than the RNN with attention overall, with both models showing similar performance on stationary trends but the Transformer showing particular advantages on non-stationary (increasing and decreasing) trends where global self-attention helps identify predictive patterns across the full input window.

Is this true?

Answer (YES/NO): NO